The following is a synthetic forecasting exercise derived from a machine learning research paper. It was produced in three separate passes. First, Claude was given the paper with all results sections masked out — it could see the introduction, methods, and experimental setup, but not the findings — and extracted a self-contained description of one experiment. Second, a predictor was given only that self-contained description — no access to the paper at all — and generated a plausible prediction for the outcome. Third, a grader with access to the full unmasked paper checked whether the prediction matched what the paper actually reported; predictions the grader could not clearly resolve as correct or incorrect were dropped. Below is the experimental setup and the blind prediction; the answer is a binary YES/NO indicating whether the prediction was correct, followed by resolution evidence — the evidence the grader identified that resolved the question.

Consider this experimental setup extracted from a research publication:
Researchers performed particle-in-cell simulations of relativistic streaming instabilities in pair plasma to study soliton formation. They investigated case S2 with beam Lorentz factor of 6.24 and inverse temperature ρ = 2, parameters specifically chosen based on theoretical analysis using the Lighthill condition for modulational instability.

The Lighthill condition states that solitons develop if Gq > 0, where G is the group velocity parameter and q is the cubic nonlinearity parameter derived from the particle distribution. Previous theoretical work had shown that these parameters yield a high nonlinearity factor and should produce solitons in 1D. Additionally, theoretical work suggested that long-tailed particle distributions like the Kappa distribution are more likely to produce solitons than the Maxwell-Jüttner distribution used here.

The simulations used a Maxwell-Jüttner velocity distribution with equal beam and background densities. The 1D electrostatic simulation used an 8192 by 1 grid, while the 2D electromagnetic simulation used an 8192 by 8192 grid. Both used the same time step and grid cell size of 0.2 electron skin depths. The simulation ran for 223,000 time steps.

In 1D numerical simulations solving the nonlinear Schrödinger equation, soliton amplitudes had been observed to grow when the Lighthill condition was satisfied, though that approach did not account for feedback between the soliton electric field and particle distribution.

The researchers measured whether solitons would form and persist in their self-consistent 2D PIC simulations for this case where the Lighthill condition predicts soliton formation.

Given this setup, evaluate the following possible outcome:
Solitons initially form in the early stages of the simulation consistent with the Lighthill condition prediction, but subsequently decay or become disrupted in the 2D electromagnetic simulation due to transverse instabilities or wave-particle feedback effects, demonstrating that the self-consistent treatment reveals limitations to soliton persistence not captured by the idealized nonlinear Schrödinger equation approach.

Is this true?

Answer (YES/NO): NO